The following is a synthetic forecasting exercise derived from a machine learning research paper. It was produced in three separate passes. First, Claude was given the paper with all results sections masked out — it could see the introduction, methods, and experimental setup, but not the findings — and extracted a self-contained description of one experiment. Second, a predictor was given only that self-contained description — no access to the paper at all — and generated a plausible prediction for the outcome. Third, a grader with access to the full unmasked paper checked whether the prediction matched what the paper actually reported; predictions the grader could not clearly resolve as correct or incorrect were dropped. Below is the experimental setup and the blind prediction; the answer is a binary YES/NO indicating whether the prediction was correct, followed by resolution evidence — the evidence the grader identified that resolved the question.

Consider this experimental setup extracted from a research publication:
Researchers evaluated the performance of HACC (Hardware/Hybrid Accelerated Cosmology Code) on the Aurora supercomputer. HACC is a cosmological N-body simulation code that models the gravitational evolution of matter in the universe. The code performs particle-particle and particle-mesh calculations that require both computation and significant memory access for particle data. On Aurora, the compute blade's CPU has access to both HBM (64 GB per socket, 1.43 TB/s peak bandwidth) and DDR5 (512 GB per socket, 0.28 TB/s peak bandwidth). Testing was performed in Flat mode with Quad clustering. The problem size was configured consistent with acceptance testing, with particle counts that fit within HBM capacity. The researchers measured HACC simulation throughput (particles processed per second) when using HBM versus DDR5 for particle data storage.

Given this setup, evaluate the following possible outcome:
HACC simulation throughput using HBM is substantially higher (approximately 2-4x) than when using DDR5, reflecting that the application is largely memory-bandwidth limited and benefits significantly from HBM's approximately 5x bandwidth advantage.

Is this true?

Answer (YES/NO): NO